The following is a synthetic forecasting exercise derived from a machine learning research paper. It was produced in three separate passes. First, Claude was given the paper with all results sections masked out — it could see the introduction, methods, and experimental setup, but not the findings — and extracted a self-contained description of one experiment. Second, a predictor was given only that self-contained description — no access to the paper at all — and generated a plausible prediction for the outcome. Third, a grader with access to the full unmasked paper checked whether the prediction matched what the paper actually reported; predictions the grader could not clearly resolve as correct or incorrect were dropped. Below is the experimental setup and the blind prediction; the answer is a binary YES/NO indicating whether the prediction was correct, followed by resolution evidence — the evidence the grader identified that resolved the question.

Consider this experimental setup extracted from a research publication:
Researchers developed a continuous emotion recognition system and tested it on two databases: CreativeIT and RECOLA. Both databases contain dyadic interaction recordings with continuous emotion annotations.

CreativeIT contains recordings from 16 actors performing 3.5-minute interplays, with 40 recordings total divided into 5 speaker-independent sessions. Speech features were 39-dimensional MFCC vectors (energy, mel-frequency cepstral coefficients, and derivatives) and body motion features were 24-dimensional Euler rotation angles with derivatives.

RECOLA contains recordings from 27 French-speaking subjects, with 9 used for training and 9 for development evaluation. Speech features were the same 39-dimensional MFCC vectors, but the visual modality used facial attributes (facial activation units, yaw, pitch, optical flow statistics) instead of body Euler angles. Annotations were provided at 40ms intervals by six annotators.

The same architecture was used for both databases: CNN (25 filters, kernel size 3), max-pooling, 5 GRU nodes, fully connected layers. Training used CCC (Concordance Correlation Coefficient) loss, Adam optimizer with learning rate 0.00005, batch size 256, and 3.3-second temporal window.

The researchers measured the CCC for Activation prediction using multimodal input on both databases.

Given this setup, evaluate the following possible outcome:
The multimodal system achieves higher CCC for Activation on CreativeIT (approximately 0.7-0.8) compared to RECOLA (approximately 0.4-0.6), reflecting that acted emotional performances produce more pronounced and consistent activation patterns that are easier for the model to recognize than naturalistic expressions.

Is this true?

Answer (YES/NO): NO